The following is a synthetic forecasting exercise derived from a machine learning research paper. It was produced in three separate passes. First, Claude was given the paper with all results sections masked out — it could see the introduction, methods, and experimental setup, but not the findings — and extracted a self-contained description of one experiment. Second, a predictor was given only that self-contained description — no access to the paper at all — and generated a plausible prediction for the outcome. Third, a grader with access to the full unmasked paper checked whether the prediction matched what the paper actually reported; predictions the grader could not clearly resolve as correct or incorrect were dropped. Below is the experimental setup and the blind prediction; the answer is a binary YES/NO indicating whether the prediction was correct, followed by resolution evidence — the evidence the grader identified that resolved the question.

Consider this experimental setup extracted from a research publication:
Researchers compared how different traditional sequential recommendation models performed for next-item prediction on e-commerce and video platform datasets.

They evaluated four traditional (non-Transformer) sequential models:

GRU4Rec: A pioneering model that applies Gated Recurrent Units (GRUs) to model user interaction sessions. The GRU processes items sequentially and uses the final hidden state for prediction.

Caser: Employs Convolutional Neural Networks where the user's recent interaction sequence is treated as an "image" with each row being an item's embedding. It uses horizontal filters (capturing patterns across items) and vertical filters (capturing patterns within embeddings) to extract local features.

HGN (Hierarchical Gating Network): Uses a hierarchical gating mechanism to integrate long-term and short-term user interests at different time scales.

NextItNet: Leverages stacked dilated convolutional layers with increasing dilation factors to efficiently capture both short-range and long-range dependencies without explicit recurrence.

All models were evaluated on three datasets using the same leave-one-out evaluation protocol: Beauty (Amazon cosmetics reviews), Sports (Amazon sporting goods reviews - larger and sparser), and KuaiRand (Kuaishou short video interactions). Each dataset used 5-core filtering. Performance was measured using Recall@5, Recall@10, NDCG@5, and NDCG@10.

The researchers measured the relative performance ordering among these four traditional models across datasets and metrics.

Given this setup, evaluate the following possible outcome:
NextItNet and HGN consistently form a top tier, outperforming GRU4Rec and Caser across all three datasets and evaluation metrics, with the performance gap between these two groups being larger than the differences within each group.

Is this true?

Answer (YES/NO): NO